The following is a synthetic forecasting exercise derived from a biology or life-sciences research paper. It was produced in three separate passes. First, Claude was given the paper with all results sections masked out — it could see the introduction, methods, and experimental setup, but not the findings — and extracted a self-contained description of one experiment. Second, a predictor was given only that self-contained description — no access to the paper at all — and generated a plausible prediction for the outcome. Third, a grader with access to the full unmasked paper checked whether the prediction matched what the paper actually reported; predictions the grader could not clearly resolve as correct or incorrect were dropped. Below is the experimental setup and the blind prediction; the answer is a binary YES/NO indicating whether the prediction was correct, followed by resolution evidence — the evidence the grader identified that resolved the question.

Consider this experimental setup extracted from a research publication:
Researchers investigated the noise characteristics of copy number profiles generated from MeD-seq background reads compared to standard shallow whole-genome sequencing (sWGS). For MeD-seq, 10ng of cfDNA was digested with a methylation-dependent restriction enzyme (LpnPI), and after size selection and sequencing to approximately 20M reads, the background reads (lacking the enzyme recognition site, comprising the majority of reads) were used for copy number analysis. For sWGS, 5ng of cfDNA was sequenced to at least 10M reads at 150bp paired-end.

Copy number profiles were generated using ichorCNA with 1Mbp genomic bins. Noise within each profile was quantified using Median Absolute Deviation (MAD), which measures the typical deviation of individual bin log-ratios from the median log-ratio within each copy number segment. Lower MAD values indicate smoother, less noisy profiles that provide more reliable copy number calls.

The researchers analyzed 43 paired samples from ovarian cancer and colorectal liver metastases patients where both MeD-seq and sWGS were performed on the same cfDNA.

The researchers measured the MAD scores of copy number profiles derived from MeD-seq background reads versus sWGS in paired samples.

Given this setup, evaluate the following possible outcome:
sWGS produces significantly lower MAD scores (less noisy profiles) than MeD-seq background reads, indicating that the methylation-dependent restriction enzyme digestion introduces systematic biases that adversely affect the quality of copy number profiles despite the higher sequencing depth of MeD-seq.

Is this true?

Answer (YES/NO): NO